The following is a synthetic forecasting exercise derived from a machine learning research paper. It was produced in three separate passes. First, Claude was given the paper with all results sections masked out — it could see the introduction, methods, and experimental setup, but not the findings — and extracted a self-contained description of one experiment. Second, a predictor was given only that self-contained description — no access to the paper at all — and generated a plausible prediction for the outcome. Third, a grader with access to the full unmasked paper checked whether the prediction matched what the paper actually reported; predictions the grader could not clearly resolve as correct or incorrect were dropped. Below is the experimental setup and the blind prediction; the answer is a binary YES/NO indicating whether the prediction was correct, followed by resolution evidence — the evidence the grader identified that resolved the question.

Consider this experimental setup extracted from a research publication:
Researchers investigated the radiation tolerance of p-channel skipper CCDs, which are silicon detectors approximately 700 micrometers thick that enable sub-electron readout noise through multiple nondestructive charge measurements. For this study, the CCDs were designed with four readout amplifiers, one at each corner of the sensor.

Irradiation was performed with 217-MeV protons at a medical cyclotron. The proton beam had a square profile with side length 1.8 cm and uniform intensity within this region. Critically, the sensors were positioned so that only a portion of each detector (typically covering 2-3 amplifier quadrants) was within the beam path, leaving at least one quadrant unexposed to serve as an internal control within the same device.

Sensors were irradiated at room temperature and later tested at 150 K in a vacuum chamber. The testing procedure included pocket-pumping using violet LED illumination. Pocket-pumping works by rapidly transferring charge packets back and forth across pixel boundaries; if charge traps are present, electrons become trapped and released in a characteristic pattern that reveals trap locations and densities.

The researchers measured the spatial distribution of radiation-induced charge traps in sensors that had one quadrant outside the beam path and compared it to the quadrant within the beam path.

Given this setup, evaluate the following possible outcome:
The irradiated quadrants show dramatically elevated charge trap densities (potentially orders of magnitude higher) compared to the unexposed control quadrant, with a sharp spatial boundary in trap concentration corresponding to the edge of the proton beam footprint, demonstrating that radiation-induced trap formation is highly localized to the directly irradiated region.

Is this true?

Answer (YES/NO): YES